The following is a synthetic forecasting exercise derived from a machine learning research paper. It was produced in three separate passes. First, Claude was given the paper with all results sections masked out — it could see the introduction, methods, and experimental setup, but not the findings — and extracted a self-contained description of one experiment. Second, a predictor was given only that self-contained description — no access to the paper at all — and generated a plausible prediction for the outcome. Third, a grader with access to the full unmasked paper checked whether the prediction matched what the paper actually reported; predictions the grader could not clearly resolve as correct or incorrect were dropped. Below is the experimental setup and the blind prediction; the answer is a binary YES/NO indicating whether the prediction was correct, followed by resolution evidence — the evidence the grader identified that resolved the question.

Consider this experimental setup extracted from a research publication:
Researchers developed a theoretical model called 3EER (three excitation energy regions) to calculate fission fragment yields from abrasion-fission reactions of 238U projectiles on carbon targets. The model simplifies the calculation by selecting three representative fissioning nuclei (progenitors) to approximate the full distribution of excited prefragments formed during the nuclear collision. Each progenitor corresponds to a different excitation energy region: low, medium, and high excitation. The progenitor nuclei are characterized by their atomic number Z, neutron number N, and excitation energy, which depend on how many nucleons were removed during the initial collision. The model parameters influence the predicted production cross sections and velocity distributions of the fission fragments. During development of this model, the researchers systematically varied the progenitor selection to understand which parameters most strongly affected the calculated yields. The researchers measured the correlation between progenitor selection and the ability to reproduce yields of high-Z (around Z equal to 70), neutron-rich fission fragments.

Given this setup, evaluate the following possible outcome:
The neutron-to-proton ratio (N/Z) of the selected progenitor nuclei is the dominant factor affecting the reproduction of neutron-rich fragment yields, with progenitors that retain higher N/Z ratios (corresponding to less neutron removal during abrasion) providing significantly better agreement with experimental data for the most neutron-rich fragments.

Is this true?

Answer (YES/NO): NO